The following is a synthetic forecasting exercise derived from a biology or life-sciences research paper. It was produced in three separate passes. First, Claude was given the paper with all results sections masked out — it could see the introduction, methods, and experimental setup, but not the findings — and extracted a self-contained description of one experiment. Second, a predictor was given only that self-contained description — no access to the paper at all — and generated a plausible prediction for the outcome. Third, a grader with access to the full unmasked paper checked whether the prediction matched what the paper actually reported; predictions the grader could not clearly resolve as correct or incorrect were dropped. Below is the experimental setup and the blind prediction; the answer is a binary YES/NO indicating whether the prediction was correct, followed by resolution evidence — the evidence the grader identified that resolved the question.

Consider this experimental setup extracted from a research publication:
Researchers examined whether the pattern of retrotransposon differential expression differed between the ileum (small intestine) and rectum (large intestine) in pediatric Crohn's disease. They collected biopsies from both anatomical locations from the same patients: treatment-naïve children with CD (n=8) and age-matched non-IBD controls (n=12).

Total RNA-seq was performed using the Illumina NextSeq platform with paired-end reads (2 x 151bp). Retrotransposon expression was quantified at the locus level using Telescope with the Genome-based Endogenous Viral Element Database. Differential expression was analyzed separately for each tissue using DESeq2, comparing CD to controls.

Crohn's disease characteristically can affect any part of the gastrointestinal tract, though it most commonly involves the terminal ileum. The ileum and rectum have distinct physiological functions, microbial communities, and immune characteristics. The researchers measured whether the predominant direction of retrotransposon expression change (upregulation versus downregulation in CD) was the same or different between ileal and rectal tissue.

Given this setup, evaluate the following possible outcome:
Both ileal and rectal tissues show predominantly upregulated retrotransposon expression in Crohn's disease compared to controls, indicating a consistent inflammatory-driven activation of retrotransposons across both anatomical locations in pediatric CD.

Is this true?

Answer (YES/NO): NO